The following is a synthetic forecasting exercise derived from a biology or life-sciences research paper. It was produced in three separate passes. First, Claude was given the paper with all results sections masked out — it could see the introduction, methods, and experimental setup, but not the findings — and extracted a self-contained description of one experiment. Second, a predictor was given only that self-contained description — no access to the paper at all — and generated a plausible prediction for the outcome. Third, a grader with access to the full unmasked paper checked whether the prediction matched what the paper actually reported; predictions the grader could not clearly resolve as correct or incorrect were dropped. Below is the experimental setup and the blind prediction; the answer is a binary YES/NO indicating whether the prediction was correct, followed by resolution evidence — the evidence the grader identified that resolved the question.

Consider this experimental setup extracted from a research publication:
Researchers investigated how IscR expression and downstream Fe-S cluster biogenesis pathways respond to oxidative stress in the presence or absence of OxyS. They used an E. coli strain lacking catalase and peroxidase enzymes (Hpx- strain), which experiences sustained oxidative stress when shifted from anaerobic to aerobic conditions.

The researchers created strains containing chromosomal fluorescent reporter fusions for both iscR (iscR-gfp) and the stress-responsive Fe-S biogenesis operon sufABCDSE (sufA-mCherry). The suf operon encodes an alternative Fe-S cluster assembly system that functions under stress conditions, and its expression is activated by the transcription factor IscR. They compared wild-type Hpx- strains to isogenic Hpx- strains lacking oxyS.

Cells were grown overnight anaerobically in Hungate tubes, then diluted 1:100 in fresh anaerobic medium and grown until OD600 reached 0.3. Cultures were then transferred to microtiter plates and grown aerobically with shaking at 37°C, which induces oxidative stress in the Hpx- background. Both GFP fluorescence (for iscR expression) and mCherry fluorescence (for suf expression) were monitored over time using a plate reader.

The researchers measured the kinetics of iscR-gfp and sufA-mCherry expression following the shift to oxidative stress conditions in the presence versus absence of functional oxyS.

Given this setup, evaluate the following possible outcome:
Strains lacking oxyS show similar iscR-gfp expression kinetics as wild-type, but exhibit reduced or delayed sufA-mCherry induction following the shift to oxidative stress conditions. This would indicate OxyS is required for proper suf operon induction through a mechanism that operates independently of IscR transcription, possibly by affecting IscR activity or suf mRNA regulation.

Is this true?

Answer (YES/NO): NO